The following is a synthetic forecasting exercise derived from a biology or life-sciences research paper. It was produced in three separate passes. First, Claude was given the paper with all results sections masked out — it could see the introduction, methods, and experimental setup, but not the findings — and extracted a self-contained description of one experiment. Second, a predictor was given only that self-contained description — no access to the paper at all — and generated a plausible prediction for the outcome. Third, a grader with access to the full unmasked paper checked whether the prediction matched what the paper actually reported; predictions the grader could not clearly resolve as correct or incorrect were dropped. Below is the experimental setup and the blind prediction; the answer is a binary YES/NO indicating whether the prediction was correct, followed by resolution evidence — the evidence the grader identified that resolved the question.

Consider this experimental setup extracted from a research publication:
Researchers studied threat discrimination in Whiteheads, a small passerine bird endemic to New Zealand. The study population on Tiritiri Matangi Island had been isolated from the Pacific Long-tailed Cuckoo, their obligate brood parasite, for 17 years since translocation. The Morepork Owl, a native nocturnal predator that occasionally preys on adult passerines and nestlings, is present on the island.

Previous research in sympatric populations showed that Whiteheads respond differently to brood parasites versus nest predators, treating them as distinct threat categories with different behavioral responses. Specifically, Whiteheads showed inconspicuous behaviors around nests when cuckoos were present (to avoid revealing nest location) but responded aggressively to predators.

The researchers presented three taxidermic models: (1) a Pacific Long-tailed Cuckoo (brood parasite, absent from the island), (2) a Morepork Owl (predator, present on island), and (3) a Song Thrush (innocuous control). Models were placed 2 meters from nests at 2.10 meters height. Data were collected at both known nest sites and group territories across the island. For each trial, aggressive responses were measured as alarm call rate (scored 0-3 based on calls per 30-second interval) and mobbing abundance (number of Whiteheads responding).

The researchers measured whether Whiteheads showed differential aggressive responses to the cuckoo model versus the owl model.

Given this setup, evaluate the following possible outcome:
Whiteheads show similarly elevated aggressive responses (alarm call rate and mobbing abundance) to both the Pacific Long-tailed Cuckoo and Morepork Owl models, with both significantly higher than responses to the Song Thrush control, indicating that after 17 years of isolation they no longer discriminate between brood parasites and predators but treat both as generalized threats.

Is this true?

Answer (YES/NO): YES